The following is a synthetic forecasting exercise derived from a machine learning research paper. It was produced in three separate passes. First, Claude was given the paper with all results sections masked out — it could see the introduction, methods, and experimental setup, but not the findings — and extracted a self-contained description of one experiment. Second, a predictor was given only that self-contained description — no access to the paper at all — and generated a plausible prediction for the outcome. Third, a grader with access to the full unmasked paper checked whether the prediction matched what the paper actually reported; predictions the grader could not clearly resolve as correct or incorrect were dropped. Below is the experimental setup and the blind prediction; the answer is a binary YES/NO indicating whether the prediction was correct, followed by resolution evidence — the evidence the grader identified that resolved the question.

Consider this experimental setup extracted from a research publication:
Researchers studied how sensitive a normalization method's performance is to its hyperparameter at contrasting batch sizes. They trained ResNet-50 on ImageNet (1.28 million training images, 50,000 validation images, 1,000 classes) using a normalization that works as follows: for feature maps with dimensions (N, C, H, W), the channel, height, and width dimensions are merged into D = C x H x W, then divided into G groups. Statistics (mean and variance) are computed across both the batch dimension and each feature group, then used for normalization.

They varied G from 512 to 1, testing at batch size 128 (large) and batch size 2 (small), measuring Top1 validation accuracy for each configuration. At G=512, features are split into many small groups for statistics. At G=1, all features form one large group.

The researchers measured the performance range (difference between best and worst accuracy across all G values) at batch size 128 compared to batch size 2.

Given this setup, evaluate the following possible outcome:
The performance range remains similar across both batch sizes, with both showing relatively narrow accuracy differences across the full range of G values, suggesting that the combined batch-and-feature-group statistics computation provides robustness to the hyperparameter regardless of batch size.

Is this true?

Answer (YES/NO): NO